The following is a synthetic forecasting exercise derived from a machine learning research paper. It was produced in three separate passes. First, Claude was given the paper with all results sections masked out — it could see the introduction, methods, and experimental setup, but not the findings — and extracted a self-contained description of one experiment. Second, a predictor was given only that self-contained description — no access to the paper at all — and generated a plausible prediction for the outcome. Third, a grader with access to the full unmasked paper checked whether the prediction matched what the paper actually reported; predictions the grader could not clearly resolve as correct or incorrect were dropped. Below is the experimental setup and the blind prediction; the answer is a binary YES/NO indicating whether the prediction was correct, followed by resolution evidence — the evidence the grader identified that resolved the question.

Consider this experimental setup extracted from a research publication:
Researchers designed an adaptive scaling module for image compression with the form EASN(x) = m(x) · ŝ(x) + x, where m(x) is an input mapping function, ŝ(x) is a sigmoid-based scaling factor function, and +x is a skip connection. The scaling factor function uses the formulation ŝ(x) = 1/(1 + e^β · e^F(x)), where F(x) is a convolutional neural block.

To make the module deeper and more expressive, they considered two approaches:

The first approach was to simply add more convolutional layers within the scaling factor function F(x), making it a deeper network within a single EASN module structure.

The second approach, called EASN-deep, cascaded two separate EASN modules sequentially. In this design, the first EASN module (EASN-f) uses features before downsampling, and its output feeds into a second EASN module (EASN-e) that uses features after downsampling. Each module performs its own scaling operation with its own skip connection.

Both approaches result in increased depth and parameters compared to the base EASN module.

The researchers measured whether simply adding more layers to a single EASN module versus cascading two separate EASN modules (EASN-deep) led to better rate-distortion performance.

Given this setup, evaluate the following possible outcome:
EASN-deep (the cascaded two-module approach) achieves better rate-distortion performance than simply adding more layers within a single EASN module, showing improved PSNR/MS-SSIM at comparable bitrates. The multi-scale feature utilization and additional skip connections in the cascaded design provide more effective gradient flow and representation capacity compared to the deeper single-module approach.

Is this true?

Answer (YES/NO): YES